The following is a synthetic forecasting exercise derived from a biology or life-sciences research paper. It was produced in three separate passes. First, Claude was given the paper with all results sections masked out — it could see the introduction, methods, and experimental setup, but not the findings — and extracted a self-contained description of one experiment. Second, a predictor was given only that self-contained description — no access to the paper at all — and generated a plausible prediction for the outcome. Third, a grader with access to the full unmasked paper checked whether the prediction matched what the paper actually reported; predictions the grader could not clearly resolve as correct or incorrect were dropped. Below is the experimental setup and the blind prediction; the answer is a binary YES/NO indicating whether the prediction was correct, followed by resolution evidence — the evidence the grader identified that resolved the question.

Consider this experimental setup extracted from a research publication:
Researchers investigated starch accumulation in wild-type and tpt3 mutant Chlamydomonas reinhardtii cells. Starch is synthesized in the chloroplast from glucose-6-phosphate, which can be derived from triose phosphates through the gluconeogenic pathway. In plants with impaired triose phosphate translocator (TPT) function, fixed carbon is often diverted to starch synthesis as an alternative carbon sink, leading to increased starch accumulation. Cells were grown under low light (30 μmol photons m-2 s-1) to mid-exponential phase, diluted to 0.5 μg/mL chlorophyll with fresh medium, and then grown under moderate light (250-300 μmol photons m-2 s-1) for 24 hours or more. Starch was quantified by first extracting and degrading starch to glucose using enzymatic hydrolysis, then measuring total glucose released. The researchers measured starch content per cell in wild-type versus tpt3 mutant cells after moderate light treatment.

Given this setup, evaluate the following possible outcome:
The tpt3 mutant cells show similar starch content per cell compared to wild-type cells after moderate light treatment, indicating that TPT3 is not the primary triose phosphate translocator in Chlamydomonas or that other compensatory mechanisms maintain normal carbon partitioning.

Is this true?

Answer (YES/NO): NO